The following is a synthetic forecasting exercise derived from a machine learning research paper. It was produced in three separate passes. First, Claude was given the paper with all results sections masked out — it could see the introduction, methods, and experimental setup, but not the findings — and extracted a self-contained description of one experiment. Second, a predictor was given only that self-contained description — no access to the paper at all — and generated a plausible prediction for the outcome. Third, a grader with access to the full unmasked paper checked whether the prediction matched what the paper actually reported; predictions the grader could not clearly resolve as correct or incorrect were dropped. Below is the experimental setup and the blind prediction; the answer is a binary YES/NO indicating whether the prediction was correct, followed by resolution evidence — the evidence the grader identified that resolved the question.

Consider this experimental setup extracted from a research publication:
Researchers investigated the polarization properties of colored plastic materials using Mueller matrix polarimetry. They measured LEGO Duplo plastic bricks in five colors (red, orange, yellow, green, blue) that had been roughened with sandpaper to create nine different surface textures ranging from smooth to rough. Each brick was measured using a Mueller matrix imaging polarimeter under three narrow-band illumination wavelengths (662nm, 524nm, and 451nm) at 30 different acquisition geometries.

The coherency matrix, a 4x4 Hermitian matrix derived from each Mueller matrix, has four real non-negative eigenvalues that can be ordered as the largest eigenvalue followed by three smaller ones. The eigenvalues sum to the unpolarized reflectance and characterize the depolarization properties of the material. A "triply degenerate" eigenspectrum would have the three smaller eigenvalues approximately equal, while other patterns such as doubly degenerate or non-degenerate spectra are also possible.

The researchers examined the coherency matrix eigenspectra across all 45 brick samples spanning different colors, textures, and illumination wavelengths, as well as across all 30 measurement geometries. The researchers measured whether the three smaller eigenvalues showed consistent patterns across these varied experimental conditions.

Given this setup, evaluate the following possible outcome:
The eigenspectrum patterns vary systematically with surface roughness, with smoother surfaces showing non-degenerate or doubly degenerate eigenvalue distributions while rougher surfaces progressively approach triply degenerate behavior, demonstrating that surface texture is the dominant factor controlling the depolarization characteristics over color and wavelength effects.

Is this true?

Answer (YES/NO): NO